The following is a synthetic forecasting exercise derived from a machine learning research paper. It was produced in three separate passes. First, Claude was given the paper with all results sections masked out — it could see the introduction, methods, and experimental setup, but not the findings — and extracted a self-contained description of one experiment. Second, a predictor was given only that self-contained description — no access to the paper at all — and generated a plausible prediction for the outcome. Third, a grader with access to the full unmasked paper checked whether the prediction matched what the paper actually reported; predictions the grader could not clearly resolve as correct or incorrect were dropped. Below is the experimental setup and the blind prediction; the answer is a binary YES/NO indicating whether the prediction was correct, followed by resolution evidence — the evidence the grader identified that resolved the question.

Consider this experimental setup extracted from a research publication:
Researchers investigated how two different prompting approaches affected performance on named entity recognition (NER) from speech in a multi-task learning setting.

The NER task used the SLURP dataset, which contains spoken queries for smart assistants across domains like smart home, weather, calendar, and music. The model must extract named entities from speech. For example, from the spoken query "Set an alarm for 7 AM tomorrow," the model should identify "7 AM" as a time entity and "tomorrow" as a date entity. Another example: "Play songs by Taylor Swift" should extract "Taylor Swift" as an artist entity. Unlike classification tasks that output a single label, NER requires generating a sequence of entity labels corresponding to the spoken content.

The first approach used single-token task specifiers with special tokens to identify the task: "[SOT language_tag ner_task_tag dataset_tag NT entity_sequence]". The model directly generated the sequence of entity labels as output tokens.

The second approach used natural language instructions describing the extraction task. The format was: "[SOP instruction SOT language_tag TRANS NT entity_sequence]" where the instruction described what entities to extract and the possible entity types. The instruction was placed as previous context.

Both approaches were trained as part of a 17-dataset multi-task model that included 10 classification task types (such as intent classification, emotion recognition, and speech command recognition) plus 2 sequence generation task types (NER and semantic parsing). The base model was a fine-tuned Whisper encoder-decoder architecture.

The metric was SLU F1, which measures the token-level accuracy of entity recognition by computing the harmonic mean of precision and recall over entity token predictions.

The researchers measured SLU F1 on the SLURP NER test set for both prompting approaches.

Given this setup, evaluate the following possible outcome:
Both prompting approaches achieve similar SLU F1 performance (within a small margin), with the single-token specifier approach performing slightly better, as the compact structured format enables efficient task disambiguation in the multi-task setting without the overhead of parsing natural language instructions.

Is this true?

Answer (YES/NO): NO